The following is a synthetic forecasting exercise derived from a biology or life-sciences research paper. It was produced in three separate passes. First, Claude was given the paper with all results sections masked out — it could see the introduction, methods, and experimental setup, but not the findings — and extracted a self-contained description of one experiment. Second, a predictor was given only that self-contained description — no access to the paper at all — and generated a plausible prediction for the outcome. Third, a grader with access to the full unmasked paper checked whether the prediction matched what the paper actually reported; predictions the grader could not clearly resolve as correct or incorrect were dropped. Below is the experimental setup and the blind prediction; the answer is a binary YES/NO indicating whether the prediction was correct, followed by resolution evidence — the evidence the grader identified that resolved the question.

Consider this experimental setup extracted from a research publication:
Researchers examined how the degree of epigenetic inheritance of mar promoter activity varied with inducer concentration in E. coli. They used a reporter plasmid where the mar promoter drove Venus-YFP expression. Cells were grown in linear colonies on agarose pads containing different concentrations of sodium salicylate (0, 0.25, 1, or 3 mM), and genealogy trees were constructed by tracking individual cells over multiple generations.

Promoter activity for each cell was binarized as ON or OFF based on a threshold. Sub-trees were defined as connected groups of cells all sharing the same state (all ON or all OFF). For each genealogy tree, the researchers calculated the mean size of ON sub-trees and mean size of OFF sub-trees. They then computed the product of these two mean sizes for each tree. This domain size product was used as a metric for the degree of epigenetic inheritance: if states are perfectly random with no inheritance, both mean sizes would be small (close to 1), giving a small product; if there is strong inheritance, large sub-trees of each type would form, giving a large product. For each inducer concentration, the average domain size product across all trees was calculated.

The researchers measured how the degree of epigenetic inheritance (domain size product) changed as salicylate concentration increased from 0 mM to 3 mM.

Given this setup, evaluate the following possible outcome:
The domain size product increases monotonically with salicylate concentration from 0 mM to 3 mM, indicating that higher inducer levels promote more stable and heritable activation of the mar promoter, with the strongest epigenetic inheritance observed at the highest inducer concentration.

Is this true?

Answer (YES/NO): NO